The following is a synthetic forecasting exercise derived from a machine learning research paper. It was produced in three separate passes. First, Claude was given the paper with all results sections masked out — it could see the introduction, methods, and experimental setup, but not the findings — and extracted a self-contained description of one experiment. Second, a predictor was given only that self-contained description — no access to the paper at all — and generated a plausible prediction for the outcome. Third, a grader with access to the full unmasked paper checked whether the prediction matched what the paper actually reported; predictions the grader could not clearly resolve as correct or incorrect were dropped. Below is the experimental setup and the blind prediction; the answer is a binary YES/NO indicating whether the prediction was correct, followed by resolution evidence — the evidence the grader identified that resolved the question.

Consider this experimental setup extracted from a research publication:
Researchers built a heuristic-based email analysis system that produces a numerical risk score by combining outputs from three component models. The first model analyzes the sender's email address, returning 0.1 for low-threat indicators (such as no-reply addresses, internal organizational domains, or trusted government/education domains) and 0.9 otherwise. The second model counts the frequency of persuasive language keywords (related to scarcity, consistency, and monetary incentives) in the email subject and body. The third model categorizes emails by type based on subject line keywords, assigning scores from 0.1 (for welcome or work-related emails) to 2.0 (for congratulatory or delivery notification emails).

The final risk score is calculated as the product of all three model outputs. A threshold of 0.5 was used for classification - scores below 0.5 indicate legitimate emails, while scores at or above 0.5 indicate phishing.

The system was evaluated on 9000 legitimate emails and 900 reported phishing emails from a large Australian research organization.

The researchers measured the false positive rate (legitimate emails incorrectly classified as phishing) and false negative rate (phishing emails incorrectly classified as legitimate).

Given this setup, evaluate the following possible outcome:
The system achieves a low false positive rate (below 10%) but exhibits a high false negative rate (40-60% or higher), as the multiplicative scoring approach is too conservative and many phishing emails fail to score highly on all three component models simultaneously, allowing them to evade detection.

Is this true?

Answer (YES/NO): NO